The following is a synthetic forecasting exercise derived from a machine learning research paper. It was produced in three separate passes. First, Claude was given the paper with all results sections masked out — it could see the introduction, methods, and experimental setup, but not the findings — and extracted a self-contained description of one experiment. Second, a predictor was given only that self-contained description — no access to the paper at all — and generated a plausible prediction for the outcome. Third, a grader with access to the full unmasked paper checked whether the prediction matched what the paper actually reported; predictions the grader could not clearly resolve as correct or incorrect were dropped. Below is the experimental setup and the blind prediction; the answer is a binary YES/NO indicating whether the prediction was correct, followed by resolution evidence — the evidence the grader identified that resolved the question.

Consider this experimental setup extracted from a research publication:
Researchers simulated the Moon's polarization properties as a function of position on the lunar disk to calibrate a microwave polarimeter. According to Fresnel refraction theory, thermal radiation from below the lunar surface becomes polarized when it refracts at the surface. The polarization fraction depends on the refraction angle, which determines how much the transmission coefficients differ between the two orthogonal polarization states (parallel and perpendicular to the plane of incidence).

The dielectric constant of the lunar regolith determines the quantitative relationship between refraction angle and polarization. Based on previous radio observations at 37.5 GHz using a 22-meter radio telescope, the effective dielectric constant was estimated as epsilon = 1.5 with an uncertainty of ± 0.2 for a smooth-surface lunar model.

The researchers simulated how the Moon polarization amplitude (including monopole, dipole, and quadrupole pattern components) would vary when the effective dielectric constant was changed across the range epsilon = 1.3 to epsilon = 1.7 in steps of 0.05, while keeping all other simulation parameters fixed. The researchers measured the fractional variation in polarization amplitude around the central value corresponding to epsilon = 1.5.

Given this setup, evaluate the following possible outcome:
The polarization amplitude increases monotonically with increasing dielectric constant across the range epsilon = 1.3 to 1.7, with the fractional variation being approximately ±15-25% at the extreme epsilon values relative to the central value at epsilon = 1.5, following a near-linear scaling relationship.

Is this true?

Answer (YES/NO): NO